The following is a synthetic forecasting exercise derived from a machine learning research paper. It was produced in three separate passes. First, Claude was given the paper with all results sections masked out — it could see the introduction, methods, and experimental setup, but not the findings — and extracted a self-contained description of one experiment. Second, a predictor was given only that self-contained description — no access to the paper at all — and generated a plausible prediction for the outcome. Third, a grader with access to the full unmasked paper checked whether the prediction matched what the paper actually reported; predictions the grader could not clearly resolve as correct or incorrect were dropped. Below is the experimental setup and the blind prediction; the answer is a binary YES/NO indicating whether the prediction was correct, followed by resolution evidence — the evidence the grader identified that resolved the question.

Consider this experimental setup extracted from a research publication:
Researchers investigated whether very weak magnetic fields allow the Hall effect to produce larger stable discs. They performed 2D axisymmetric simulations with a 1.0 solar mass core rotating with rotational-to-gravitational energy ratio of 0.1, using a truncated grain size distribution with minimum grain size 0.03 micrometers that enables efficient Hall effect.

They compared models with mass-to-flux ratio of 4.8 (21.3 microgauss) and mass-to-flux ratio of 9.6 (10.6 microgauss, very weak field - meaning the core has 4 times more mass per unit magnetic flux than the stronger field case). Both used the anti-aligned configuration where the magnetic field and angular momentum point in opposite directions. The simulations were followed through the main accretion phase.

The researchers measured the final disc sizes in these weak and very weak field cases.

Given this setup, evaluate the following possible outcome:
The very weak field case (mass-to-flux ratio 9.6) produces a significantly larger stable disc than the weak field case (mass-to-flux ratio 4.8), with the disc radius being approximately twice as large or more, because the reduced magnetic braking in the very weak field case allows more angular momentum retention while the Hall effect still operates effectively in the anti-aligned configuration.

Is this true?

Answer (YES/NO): NO